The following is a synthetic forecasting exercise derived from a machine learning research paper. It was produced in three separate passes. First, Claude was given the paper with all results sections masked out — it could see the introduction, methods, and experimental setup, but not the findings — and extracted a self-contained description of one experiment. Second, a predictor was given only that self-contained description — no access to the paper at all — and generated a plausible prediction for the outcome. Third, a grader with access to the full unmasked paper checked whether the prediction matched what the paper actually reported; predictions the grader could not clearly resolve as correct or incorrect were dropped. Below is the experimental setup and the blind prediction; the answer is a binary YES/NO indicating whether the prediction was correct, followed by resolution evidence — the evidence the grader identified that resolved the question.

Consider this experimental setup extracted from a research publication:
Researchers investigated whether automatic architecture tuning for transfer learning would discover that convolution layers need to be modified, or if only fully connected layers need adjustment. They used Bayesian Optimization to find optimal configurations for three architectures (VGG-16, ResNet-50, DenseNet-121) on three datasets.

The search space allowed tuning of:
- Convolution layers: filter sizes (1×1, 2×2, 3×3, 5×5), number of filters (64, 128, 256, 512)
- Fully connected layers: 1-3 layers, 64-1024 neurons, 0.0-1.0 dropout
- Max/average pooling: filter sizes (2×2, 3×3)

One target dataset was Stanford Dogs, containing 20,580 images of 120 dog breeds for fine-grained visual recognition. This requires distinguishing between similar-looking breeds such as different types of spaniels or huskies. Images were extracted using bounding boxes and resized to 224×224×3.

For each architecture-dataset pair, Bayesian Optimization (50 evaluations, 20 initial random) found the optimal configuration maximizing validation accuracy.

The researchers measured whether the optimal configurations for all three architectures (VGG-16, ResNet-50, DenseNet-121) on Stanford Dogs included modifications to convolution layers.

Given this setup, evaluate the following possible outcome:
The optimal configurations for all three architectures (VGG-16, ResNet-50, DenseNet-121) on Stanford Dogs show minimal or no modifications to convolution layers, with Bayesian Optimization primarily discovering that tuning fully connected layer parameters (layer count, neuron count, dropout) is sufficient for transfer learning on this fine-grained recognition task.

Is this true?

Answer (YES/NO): YES